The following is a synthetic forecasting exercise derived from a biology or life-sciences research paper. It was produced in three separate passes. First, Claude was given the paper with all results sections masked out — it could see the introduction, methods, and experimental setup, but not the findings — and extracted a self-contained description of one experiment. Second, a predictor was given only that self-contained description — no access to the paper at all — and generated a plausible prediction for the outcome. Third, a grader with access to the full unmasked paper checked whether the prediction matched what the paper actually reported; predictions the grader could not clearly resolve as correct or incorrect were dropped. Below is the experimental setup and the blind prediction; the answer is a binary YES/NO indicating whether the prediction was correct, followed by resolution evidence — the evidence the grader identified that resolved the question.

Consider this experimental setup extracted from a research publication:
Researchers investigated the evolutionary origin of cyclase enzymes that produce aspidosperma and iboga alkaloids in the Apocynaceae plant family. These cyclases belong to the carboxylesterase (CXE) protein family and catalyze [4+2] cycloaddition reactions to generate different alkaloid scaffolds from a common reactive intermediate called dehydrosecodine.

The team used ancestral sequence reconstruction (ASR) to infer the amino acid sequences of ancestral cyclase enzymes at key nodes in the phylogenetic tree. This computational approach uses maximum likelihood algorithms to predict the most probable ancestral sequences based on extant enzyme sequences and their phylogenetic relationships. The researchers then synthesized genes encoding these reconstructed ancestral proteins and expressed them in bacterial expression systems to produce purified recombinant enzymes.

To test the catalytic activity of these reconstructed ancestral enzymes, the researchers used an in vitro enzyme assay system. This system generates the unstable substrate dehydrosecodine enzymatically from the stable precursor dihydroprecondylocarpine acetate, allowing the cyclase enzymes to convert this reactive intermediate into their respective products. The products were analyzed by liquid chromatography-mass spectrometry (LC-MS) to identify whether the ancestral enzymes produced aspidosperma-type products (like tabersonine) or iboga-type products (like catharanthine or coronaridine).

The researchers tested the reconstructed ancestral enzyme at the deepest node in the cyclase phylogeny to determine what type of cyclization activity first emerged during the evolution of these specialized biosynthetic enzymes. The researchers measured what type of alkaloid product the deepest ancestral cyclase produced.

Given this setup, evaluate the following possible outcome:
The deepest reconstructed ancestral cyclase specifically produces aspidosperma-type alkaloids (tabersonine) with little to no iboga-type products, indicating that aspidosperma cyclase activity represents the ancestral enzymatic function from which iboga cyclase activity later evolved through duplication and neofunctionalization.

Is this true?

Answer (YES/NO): YES